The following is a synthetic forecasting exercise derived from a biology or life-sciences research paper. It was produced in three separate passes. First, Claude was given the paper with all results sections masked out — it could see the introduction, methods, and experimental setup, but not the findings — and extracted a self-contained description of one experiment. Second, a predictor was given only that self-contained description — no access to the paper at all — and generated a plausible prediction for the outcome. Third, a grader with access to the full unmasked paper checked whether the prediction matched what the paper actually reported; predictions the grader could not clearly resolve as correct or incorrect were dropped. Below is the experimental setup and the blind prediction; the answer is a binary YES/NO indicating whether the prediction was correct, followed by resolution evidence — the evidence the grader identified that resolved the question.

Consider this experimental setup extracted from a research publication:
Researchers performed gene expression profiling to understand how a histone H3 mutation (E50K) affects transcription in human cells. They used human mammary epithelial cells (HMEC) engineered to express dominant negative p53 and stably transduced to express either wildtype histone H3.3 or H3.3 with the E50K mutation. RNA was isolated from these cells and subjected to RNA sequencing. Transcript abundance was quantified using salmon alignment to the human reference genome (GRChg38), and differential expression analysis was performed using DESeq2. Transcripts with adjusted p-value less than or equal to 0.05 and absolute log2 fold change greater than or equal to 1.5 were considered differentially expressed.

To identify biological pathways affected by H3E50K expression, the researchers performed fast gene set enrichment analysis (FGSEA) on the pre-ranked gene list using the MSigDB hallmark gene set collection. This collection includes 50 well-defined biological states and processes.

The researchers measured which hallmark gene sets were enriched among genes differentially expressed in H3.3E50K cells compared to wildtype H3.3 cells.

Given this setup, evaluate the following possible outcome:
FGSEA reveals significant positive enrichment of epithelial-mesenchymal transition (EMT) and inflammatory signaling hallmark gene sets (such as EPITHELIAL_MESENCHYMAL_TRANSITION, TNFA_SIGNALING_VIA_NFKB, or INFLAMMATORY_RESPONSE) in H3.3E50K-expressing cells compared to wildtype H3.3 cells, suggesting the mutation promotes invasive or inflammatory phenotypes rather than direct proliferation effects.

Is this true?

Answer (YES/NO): YES